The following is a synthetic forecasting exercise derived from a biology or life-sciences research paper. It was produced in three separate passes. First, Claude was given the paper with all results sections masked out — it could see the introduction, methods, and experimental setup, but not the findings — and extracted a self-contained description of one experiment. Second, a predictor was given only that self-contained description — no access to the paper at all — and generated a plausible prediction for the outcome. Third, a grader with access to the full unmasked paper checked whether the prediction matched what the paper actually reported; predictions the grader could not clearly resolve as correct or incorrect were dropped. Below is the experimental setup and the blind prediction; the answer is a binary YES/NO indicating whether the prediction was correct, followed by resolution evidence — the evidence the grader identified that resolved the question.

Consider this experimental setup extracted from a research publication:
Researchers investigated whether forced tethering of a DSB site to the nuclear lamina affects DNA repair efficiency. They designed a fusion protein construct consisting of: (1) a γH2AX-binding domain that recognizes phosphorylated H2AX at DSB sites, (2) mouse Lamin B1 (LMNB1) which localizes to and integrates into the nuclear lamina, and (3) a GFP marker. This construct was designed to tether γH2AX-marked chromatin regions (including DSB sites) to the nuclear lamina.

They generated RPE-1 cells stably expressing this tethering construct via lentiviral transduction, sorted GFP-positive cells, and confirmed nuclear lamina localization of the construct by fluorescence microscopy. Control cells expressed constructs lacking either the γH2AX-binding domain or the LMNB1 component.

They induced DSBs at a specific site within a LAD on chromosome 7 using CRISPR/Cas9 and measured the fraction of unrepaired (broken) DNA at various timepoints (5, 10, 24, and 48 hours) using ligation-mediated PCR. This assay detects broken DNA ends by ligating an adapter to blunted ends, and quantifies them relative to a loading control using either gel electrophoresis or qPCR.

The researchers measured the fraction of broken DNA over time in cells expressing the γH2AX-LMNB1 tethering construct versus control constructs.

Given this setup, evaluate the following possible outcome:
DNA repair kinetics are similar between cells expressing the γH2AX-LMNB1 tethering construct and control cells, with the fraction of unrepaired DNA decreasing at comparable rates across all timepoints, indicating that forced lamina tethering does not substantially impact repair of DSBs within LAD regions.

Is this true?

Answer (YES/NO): NO